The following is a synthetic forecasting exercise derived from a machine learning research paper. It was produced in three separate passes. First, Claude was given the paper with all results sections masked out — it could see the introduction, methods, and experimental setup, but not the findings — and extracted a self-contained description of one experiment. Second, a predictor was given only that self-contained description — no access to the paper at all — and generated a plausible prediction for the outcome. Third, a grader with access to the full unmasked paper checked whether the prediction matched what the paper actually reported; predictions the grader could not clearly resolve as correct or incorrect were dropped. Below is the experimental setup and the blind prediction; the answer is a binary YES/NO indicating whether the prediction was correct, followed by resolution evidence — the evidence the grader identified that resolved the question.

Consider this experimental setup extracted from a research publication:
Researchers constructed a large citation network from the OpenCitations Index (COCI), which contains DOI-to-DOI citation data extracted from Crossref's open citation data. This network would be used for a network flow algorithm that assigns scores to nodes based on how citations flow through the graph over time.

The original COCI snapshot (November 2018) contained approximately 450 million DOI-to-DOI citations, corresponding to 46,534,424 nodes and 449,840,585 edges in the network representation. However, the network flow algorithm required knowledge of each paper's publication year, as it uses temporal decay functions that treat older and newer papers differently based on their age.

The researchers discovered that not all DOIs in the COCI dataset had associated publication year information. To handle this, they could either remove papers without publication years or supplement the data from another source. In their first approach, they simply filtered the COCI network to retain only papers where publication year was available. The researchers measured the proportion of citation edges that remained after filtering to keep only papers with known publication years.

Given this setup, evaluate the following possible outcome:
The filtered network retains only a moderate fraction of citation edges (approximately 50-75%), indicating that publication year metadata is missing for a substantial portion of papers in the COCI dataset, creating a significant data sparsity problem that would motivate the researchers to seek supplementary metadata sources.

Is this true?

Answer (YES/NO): NO